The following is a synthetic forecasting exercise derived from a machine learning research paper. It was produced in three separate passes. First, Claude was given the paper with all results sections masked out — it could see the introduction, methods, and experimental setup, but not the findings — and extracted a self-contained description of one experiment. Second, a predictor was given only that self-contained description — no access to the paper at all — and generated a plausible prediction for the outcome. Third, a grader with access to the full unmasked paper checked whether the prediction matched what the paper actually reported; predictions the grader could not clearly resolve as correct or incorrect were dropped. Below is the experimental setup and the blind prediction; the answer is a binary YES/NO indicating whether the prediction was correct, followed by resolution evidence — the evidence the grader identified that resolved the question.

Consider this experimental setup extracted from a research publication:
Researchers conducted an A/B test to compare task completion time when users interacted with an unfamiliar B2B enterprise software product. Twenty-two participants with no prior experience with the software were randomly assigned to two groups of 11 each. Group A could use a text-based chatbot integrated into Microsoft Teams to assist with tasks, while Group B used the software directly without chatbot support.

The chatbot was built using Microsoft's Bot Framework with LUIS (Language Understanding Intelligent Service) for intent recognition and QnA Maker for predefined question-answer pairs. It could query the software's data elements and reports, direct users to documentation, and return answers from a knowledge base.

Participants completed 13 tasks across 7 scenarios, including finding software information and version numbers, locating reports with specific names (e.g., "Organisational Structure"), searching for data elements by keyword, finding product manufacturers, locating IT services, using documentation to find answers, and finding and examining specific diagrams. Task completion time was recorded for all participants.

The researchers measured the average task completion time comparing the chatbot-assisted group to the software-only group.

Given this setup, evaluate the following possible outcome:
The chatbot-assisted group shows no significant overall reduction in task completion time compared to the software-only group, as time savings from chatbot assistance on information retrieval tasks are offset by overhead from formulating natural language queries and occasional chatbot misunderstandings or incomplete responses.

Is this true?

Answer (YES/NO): YES